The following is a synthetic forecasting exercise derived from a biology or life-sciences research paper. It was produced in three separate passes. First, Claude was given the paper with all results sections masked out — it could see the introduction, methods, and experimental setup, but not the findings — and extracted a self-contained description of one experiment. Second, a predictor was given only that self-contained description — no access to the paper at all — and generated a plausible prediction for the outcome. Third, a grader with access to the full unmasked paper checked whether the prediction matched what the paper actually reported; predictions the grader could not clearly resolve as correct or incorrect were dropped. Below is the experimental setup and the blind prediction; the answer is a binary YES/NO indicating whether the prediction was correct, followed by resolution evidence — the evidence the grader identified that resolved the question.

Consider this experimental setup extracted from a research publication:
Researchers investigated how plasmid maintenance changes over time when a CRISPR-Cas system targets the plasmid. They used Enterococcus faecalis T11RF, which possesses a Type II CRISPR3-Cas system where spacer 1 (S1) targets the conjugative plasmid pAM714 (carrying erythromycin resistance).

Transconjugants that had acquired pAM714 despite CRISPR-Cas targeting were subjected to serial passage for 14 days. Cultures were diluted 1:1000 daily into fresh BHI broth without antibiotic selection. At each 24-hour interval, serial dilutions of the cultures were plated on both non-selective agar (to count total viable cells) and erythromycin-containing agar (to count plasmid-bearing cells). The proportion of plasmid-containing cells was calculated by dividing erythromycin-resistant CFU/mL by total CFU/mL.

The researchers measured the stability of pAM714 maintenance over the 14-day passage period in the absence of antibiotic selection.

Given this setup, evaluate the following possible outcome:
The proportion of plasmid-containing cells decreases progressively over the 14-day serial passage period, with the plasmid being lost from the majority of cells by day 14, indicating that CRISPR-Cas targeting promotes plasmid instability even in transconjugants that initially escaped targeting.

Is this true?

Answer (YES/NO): YES